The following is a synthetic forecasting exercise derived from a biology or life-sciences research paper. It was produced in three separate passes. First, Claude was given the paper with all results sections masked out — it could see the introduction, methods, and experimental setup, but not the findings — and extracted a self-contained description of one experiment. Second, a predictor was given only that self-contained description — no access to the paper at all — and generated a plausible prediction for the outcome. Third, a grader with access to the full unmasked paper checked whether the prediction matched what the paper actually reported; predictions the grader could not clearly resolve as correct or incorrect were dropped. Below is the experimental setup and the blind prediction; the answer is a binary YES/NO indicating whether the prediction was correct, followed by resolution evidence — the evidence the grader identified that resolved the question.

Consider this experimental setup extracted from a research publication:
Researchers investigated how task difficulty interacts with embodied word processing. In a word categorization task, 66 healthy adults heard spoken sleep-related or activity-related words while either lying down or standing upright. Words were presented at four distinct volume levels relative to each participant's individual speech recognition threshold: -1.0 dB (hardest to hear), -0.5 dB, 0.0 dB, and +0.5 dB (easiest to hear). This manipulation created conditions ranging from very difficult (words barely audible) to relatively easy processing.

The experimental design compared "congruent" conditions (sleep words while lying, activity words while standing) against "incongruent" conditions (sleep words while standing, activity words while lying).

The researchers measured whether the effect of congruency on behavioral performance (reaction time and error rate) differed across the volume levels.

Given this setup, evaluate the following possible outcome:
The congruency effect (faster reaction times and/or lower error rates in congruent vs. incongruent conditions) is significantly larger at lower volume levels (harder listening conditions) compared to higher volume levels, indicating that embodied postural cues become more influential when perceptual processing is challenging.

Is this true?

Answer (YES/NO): NO